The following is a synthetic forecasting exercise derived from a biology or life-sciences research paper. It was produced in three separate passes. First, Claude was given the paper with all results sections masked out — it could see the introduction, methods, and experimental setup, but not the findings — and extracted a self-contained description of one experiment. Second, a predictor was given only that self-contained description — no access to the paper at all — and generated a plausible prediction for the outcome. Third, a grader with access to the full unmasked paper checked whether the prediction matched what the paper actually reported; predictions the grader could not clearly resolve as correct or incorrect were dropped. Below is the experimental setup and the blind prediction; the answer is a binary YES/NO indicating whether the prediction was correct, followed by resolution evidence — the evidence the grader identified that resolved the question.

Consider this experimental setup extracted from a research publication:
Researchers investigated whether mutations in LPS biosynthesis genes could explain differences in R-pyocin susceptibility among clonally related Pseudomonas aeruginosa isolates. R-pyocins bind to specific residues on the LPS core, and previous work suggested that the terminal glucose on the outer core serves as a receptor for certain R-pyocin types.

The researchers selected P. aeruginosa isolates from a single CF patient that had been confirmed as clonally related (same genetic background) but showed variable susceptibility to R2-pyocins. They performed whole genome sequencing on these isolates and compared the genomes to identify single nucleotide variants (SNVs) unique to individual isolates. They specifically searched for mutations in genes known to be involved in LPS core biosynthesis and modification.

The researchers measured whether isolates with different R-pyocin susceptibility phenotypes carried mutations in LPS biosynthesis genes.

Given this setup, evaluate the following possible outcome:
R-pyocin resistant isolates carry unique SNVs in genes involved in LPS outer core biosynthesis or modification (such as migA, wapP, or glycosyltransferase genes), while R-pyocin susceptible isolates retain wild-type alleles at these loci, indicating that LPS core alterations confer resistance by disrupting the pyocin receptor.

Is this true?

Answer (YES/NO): NO